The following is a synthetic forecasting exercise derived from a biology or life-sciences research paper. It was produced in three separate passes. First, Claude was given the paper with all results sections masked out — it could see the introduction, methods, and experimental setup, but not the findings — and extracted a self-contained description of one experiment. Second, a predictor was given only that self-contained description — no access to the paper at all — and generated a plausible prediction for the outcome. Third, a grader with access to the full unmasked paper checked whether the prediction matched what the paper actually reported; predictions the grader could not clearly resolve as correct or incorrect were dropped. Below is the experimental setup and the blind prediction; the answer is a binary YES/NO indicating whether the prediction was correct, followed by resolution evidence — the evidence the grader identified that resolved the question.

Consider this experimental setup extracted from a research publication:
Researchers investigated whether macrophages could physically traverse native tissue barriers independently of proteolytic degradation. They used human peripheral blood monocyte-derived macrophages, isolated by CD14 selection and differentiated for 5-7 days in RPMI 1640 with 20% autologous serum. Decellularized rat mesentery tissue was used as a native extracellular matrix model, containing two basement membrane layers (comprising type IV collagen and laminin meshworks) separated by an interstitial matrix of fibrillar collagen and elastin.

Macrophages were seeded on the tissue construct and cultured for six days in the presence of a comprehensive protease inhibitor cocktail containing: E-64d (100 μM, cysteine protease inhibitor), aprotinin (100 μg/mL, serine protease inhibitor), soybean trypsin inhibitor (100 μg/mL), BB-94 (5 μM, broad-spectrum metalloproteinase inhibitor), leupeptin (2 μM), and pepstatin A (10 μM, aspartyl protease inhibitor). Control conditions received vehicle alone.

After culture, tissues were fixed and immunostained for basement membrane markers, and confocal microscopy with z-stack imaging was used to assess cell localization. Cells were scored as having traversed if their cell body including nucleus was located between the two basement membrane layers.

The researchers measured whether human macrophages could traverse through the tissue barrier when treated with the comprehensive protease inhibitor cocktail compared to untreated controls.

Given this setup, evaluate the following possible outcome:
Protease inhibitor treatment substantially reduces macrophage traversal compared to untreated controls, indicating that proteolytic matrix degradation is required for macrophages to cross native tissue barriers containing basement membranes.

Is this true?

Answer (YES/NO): NO